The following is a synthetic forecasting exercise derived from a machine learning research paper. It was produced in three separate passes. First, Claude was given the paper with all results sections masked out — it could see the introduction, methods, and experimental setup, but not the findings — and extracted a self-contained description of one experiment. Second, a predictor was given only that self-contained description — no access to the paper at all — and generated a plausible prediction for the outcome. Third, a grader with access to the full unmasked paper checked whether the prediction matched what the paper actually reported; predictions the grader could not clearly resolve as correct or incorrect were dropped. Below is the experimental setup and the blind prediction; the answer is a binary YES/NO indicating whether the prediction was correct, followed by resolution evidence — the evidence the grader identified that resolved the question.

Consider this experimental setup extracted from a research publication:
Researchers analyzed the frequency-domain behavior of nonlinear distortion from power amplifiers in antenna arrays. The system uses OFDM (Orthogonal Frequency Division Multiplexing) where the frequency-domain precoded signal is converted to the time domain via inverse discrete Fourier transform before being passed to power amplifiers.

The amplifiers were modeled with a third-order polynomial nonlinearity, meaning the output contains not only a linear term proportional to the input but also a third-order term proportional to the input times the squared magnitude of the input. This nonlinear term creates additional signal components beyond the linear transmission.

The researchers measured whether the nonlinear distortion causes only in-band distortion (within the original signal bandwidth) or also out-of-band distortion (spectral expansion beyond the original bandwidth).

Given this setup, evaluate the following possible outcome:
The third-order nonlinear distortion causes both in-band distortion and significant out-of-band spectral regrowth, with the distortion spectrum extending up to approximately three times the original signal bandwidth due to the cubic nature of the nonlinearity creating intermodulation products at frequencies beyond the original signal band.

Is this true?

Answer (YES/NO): NO